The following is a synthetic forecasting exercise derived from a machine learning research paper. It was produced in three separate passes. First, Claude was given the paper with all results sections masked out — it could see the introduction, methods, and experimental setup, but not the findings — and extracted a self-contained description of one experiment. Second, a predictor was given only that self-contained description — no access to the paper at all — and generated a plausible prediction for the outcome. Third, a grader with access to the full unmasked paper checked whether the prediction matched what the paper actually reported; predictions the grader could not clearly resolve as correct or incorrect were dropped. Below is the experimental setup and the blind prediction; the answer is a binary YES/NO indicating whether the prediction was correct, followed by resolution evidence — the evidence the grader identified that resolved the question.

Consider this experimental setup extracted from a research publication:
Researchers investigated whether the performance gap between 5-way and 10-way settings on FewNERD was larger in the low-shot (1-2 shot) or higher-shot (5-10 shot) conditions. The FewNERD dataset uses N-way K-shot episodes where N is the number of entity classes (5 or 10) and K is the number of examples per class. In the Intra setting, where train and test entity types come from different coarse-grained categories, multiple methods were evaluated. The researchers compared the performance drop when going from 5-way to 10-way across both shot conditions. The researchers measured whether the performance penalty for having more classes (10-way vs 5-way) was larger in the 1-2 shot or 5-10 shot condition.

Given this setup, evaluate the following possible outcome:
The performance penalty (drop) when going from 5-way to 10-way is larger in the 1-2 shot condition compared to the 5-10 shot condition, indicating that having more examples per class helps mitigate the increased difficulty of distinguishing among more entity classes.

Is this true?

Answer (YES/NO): NO